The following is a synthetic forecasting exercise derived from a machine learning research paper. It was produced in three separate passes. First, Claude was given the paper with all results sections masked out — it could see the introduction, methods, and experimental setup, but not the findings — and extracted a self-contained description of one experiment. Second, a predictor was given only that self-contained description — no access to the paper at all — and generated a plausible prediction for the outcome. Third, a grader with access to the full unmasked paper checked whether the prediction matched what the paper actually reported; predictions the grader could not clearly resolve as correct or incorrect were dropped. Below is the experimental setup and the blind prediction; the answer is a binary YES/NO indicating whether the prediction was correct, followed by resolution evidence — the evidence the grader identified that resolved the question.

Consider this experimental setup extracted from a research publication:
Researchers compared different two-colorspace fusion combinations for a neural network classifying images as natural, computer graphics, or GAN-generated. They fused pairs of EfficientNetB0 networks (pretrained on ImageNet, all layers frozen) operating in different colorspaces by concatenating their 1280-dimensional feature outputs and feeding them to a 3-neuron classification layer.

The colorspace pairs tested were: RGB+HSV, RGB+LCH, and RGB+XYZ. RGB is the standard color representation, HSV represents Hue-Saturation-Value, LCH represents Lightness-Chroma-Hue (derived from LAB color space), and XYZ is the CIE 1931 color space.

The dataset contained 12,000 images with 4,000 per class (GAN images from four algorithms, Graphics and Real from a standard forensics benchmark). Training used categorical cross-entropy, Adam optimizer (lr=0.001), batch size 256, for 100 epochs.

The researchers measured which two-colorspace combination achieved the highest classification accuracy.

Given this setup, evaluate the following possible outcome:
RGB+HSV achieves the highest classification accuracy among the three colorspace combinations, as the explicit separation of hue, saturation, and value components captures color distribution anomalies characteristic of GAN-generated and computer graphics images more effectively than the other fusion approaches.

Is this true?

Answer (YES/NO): NO